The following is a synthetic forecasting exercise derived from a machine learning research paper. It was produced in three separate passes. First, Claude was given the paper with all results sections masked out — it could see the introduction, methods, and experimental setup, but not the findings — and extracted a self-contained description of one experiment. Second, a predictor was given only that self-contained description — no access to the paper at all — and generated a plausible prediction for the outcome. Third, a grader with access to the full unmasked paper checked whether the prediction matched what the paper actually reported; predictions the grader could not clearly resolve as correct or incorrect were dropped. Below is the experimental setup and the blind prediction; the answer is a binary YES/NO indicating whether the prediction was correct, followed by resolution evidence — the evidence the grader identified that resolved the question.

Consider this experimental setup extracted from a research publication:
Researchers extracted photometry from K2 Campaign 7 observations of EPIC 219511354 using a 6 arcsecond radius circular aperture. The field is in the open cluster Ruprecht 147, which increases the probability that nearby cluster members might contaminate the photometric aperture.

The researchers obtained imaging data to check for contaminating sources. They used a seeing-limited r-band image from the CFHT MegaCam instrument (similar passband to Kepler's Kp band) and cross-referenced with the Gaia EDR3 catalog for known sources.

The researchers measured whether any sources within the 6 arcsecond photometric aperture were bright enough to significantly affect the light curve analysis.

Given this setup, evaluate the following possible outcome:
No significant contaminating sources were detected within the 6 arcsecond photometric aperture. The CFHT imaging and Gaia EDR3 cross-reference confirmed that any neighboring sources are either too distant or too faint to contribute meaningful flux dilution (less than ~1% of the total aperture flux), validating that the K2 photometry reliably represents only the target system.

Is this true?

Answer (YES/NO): YES